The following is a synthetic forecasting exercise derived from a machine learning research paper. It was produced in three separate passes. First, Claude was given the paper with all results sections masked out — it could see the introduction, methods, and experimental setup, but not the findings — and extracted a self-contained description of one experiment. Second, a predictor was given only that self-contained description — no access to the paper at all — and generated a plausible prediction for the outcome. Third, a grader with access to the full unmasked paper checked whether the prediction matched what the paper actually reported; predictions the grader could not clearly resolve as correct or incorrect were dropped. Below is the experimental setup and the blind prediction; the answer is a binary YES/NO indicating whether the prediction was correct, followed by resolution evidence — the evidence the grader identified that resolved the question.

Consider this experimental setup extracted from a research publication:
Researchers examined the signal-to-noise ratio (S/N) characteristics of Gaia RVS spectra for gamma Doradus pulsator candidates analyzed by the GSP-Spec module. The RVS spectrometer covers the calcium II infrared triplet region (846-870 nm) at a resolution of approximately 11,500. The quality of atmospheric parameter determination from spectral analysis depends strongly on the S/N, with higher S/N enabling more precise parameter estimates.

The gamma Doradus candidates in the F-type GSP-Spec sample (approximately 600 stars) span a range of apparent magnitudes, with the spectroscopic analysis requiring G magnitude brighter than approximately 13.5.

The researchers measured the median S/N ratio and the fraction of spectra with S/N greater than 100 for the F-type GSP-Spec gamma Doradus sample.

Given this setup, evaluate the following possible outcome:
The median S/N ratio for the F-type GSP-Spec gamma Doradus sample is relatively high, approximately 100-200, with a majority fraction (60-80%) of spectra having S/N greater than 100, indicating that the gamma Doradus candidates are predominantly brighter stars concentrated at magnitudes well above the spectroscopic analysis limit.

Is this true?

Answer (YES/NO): NO